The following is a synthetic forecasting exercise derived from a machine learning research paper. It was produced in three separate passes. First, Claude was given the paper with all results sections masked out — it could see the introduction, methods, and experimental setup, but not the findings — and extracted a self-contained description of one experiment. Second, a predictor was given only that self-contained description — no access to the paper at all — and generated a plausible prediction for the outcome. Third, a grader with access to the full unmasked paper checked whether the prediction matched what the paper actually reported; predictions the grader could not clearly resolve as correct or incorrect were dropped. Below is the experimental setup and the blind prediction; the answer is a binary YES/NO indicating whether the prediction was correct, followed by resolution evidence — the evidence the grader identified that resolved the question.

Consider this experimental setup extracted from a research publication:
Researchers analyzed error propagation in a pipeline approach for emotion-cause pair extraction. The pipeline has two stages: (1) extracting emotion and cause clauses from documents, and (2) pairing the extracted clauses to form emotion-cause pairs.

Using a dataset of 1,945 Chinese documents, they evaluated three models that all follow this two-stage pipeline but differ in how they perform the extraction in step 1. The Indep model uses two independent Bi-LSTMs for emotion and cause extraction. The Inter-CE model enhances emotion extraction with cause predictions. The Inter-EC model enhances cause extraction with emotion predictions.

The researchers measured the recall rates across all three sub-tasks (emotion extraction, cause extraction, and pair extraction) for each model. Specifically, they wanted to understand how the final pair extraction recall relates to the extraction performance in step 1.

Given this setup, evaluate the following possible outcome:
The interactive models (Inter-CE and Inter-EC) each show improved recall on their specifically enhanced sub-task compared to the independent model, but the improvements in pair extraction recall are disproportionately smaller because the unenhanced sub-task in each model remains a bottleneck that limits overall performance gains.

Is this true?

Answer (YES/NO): NO